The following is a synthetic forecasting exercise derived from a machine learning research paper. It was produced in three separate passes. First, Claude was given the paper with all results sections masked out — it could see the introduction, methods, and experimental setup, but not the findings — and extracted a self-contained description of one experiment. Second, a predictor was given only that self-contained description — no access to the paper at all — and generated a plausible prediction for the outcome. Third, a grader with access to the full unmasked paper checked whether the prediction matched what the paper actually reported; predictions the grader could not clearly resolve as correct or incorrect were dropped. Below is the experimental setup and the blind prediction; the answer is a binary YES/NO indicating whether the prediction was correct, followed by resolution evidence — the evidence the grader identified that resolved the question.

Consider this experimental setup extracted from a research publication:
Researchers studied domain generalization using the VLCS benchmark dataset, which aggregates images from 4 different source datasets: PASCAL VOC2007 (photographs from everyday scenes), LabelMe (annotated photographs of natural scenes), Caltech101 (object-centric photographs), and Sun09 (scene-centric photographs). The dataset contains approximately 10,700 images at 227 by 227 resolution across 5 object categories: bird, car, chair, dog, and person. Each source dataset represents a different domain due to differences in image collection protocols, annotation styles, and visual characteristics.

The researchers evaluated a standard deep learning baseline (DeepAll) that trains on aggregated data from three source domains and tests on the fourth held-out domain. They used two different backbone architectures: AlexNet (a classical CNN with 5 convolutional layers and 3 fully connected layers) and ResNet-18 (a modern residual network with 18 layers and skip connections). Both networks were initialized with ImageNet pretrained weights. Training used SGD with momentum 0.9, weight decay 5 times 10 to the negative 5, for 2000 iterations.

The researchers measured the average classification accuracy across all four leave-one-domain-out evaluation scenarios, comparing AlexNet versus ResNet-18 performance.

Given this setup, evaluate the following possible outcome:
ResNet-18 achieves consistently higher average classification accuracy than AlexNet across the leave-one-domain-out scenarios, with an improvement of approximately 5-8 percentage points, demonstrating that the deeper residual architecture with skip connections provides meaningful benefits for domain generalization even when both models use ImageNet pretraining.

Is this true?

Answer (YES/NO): NO